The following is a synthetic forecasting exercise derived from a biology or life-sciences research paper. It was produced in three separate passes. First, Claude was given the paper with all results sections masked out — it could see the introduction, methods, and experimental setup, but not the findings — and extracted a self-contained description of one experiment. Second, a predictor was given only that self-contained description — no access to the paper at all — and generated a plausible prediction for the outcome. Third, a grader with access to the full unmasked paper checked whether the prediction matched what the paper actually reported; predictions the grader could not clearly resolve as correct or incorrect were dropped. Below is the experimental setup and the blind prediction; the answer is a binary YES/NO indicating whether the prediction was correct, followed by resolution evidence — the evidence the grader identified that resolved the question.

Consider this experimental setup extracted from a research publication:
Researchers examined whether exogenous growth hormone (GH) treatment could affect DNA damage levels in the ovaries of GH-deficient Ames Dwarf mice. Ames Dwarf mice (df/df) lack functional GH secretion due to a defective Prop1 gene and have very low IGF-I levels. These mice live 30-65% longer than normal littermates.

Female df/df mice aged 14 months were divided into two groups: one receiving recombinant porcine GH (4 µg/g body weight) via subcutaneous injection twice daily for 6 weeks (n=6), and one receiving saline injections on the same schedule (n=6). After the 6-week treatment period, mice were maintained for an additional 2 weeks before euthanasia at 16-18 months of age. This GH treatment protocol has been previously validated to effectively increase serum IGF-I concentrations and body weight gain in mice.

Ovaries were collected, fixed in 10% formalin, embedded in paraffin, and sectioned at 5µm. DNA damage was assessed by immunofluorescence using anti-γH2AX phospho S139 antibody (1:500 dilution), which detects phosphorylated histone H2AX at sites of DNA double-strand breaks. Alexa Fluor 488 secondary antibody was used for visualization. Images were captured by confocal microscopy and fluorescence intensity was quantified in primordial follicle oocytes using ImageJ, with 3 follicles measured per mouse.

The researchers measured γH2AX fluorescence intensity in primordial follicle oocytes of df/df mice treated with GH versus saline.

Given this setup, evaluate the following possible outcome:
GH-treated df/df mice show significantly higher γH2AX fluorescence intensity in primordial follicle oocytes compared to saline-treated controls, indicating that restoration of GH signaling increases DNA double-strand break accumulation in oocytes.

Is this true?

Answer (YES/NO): YES